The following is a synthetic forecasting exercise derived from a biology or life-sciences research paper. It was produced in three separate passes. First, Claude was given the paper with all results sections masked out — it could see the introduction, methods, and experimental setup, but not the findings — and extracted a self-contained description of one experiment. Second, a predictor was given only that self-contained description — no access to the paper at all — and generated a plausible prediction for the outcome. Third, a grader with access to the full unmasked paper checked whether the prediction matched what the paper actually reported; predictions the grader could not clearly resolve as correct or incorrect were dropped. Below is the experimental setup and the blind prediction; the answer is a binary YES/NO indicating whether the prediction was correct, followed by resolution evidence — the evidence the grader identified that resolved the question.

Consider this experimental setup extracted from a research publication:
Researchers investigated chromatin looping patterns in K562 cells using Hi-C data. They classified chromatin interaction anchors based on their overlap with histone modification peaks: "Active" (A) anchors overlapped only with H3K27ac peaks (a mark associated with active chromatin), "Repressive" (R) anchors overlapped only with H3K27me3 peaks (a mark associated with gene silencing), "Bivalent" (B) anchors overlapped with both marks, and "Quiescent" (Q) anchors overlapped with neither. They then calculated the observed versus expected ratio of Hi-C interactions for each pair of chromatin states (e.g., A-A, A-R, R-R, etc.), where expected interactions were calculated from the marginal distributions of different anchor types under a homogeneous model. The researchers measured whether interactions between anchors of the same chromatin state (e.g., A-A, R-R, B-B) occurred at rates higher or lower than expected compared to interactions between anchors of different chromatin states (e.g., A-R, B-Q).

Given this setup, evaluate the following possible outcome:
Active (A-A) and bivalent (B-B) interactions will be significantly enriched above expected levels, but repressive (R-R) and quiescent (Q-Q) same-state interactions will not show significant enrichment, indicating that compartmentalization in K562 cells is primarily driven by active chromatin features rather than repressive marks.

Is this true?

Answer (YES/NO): NO